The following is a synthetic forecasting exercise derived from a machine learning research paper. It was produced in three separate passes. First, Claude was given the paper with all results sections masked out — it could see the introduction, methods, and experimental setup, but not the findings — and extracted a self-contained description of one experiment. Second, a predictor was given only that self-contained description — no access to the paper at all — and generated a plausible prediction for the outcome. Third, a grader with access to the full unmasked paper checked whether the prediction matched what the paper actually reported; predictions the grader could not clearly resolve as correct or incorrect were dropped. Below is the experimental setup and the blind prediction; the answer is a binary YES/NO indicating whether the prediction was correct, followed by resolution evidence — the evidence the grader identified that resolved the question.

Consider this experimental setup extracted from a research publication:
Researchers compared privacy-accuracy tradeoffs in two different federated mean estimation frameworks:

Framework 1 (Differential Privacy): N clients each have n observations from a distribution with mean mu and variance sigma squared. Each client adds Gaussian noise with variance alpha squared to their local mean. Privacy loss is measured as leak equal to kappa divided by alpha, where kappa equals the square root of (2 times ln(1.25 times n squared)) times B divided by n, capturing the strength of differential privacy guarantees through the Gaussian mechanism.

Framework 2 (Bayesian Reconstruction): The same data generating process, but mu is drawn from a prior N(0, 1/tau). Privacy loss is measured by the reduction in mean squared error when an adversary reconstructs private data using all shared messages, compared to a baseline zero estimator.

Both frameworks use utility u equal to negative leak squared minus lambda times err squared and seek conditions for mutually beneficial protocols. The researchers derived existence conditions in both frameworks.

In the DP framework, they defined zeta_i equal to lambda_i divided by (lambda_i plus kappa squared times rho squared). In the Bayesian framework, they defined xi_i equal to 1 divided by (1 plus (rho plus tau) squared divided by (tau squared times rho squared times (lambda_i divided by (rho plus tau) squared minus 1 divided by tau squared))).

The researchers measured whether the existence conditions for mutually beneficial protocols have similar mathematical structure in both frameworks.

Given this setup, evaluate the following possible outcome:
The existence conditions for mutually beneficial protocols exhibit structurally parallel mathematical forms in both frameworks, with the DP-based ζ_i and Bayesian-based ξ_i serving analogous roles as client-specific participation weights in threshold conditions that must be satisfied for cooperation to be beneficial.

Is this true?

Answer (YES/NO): YES